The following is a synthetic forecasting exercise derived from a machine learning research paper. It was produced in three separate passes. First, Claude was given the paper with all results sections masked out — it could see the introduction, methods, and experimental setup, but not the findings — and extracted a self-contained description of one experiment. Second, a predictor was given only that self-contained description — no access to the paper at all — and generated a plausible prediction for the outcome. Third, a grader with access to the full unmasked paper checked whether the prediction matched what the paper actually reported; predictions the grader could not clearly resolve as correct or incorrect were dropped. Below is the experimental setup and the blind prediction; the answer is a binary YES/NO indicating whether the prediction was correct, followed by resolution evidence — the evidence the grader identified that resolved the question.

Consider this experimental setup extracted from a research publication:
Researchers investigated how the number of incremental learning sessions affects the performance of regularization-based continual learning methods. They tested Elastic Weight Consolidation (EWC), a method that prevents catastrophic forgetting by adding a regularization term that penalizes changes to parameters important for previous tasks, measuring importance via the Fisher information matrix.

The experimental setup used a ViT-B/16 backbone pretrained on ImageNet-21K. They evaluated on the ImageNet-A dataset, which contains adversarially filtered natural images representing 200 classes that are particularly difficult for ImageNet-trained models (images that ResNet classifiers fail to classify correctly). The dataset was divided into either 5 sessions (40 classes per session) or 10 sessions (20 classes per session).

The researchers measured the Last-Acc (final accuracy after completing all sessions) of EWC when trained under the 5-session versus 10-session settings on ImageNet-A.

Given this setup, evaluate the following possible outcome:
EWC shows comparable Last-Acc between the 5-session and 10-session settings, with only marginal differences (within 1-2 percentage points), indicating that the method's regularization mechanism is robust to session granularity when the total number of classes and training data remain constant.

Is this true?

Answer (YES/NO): NO